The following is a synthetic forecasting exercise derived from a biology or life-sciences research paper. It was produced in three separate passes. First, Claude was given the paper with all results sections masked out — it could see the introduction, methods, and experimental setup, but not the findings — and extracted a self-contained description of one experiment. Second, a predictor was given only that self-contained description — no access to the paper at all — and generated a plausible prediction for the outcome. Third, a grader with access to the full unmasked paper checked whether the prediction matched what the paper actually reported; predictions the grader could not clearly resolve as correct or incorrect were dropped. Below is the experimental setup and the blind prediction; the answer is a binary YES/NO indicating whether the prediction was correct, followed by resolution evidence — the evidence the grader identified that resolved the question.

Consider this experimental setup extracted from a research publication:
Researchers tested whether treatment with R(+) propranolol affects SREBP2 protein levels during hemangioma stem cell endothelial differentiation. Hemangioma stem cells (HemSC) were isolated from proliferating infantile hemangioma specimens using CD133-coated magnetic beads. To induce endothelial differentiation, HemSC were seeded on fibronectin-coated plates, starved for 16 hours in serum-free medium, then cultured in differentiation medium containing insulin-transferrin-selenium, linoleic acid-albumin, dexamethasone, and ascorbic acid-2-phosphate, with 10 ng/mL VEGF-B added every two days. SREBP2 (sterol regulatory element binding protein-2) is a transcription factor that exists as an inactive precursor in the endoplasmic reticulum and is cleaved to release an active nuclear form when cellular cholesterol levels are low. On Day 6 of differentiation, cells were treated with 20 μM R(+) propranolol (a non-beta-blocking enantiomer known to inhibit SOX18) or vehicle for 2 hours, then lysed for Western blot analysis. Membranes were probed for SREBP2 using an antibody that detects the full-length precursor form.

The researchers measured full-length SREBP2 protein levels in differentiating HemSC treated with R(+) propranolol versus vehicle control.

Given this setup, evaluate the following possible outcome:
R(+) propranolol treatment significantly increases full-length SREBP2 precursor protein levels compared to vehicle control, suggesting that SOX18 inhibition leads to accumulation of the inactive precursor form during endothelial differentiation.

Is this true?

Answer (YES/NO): NO